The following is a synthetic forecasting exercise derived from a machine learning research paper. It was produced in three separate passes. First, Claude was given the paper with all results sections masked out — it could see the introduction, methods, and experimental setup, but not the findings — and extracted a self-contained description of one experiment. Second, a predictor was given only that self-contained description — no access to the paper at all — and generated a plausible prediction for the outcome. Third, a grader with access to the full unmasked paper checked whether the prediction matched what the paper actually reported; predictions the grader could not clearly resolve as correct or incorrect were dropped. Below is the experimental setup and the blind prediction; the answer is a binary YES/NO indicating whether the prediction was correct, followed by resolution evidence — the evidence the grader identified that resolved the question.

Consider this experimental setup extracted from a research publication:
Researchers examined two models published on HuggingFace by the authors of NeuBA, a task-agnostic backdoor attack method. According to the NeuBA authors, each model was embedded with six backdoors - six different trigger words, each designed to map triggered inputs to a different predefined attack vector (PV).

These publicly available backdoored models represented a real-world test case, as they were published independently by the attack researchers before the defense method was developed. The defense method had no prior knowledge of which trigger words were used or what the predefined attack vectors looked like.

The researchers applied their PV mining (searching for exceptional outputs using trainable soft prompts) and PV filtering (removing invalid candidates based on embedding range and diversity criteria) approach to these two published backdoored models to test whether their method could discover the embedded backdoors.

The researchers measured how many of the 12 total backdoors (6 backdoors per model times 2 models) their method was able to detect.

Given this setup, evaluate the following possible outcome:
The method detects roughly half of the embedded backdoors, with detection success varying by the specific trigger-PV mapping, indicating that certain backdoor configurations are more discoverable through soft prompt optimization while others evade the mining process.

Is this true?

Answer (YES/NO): NO